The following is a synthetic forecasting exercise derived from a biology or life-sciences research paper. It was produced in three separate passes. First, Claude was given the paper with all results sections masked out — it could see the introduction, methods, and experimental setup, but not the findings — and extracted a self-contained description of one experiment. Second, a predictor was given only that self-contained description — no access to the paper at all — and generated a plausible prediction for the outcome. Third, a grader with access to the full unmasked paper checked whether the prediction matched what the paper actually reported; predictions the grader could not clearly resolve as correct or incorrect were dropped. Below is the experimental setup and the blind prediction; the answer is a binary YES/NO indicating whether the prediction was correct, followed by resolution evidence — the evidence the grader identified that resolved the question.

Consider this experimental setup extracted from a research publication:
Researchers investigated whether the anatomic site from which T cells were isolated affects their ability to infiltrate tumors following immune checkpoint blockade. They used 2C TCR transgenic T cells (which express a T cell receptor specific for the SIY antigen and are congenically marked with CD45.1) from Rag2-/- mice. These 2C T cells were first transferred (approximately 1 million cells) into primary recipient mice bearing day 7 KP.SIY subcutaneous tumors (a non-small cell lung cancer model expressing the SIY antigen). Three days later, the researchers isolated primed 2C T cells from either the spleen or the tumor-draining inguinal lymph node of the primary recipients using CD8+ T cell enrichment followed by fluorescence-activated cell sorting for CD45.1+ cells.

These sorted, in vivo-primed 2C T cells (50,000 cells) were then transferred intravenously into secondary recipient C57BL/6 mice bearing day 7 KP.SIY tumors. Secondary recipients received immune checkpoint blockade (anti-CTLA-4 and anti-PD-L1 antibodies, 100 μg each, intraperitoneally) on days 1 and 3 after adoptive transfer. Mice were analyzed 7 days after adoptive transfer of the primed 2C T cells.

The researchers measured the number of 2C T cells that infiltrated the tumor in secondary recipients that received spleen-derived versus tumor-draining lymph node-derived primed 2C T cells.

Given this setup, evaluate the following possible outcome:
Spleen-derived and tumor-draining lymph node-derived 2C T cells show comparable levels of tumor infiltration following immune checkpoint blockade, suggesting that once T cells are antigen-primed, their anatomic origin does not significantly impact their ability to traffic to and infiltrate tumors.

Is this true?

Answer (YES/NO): NO